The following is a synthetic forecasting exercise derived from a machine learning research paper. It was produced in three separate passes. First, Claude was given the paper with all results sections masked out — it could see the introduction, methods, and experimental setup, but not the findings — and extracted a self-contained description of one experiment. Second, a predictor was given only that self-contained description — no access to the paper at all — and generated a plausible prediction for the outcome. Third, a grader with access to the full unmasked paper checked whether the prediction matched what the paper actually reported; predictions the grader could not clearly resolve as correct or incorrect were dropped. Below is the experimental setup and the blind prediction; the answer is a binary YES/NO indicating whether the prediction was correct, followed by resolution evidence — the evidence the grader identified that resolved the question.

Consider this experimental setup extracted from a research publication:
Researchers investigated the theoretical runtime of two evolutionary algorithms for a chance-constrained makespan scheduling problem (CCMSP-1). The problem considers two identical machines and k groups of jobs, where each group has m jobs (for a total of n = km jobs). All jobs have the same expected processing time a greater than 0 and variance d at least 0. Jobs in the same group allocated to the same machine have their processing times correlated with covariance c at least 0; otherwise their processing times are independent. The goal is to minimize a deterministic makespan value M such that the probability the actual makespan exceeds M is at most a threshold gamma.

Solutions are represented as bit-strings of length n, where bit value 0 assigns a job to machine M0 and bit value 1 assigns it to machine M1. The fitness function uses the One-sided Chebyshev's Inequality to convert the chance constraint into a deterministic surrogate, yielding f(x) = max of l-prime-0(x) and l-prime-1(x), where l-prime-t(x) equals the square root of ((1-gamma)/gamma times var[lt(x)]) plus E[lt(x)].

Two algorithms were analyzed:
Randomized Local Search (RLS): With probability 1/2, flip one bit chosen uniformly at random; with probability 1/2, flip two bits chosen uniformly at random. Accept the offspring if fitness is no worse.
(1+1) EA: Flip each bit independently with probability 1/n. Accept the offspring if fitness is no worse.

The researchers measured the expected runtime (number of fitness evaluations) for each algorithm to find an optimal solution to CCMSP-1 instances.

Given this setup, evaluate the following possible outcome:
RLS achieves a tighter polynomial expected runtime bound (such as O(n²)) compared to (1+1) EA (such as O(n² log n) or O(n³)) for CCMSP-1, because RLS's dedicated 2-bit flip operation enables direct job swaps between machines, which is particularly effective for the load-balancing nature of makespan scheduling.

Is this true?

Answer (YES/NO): NO